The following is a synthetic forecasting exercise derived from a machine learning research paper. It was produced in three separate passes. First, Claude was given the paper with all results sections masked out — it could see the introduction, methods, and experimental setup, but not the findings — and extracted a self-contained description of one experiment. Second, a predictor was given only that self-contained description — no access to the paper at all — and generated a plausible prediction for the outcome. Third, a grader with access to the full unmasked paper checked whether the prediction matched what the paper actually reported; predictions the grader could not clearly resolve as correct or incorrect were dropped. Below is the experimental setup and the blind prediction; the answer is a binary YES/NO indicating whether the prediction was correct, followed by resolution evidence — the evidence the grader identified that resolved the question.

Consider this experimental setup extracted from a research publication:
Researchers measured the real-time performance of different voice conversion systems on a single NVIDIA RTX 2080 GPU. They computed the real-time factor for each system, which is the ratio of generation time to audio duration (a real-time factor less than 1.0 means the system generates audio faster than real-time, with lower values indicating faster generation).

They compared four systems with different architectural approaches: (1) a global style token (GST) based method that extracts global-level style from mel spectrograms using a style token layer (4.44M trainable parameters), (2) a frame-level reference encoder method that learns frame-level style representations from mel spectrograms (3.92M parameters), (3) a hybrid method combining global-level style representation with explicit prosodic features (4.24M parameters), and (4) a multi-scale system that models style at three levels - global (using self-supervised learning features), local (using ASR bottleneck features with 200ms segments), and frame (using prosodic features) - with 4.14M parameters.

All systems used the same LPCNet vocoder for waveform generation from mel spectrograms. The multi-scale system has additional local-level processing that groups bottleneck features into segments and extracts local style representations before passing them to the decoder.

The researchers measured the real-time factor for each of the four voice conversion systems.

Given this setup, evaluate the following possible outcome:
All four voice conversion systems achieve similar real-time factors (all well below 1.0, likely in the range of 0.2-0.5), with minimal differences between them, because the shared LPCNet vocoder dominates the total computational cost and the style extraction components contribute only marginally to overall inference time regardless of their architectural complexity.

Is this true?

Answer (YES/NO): NO